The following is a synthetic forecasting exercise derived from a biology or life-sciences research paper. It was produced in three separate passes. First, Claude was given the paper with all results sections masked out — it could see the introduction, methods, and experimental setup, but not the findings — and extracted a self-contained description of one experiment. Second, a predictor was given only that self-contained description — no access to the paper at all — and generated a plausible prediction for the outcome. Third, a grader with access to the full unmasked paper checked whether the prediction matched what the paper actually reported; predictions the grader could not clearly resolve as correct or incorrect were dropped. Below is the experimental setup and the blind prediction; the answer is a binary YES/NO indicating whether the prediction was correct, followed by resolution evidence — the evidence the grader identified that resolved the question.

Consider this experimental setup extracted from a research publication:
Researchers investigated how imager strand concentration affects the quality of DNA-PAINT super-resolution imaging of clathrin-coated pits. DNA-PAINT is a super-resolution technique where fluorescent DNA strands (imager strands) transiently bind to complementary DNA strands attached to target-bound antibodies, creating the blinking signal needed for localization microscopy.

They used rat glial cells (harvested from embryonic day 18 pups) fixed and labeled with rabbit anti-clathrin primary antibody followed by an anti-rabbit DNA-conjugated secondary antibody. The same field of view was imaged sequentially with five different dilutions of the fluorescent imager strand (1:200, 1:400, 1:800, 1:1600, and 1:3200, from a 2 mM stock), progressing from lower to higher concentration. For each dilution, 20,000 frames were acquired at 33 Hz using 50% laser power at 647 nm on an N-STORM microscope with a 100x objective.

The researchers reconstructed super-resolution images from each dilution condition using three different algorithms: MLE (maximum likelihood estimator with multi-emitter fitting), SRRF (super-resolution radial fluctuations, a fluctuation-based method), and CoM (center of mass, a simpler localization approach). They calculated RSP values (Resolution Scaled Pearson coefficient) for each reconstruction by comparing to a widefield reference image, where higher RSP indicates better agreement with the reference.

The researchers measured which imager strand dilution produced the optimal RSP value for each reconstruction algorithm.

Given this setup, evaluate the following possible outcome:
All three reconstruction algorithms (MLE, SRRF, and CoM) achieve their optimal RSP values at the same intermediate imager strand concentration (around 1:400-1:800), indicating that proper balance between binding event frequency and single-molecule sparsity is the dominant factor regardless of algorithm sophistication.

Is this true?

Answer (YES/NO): NO